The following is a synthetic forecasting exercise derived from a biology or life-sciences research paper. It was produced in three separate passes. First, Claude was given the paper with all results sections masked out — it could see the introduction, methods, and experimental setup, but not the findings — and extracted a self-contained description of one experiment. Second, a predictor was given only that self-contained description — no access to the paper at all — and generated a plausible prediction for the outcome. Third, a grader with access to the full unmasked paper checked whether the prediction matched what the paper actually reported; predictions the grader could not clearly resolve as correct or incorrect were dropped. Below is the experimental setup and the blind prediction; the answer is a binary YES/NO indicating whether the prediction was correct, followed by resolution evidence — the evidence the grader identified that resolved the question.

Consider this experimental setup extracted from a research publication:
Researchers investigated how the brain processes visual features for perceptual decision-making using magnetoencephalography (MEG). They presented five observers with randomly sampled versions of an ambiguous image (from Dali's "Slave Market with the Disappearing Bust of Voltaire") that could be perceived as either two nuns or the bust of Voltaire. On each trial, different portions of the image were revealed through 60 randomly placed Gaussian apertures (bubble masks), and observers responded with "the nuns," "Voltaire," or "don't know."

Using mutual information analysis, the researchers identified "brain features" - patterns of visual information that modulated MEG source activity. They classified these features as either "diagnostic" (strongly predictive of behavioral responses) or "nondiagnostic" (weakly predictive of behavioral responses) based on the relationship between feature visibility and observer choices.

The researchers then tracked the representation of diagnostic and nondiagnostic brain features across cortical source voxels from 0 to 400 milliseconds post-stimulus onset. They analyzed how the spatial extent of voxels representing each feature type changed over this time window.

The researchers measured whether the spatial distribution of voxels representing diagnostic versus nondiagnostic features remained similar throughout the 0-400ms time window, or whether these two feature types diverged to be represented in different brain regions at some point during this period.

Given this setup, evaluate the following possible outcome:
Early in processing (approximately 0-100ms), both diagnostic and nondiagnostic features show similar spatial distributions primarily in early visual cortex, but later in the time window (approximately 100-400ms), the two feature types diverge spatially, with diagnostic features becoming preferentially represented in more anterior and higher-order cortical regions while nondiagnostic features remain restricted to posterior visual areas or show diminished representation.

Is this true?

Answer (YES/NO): NO